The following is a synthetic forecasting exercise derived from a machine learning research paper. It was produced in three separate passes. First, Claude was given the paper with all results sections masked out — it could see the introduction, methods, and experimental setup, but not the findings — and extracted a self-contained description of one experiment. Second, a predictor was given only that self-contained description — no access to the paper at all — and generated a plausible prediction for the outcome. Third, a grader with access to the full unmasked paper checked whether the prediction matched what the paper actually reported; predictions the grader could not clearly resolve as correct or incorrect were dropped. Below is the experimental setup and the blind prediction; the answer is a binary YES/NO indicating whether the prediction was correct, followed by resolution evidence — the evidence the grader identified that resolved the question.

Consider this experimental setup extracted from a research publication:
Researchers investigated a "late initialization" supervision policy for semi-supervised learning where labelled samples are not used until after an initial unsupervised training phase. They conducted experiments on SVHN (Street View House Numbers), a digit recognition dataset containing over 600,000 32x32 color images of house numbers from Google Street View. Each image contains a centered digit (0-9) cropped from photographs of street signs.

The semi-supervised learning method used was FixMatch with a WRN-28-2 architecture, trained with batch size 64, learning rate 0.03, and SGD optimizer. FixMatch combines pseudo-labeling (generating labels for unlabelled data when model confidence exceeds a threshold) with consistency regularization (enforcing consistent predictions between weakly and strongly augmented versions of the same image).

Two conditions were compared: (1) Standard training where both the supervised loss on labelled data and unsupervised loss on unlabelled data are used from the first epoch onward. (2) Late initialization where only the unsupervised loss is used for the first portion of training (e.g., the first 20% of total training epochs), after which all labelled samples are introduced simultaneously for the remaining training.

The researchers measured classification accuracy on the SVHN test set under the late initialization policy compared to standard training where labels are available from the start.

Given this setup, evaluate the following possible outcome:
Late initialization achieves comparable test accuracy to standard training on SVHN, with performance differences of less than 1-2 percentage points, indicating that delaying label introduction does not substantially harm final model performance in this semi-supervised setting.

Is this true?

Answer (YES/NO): YES